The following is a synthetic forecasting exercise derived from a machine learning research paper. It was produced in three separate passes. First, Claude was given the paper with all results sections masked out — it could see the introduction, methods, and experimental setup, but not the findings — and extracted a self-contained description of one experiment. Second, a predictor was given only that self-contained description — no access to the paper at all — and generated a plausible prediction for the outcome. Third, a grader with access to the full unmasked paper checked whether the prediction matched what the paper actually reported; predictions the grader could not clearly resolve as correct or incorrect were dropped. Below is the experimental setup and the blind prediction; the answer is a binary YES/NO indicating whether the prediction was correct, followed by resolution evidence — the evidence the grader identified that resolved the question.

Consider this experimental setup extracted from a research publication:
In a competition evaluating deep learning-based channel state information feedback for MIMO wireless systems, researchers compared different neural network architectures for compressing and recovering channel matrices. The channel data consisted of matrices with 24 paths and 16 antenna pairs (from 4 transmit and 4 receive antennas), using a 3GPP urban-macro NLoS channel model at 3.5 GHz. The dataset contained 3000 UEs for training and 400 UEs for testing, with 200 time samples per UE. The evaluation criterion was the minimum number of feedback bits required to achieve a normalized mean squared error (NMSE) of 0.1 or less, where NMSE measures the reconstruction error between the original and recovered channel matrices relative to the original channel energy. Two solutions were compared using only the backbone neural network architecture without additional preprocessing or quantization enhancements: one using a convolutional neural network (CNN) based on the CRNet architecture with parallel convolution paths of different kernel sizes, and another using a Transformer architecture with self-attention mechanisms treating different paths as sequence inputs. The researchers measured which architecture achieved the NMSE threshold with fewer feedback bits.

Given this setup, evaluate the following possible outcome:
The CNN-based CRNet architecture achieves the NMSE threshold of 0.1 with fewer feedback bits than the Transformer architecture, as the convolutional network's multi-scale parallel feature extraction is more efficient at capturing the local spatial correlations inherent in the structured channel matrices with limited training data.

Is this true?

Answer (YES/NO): YES